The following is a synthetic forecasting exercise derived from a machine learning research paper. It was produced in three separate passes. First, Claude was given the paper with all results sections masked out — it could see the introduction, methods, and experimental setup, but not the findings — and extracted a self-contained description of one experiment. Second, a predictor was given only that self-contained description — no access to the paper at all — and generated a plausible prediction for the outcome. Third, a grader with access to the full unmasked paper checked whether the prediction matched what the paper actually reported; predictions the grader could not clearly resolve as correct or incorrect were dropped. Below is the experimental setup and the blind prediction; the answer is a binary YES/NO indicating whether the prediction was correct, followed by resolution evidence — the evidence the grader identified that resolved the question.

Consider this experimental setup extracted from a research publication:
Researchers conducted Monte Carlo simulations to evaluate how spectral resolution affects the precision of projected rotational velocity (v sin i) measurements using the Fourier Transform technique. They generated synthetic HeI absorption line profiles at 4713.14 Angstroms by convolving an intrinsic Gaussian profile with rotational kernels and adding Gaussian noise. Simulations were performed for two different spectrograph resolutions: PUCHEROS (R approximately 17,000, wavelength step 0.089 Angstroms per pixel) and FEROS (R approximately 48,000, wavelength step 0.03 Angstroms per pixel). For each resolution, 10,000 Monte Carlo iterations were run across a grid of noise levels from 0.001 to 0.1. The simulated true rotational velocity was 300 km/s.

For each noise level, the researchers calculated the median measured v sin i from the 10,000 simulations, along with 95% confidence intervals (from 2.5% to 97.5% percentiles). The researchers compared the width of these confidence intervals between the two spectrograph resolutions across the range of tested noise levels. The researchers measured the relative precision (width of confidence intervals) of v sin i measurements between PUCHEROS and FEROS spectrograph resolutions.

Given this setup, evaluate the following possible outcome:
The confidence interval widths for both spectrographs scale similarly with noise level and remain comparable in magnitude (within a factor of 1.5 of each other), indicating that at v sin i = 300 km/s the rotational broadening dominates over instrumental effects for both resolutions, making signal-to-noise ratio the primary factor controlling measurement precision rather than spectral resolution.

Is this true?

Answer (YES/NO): NO